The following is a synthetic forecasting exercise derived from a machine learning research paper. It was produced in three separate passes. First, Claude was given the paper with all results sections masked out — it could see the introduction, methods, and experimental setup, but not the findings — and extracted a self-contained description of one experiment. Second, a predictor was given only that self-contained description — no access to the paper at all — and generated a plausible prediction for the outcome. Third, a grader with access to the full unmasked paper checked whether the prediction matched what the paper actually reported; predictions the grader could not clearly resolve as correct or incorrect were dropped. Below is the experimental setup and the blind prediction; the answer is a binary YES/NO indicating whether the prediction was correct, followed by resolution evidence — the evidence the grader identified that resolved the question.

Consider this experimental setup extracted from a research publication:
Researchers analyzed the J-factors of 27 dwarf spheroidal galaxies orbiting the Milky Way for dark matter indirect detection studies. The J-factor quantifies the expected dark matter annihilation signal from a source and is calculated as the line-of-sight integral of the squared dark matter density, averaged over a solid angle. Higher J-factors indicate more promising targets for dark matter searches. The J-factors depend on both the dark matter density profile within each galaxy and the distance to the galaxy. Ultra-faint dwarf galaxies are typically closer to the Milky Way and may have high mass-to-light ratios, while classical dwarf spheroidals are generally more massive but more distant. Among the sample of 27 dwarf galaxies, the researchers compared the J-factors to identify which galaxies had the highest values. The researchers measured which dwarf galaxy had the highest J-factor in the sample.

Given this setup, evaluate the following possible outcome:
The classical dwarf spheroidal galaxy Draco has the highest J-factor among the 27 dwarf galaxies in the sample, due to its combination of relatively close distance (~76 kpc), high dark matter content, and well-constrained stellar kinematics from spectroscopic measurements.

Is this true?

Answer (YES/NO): NO